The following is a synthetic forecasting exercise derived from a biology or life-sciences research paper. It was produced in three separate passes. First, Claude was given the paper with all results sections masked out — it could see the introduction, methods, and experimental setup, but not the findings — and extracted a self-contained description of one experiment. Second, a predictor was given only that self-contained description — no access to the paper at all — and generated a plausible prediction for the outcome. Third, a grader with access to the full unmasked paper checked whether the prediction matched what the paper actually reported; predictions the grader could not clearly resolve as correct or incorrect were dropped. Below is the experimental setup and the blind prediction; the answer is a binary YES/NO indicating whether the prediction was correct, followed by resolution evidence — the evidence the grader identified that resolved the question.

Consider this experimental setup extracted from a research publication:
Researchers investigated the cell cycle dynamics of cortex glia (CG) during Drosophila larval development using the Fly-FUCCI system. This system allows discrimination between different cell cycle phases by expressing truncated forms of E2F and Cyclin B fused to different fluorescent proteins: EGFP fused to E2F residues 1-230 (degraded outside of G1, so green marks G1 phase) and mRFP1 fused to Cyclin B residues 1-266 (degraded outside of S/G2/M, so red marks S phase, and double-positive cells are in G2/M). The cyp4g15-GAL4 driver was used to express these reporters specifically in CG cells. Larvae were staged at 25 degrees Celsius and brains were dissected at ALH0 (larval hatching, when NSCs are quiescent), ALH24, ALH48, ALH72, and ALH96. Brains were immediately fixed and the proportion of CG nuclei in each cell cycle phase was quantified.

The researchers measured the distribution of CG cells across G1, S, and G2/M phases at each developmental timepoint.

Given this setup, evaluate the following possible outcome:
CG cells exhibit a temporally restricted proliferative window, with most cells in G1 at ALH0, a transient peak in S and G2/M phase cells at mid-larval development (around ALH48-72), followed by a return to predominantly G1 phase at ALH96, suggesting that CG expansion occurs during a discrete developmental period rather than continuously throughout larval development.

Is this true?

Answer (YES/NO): YES